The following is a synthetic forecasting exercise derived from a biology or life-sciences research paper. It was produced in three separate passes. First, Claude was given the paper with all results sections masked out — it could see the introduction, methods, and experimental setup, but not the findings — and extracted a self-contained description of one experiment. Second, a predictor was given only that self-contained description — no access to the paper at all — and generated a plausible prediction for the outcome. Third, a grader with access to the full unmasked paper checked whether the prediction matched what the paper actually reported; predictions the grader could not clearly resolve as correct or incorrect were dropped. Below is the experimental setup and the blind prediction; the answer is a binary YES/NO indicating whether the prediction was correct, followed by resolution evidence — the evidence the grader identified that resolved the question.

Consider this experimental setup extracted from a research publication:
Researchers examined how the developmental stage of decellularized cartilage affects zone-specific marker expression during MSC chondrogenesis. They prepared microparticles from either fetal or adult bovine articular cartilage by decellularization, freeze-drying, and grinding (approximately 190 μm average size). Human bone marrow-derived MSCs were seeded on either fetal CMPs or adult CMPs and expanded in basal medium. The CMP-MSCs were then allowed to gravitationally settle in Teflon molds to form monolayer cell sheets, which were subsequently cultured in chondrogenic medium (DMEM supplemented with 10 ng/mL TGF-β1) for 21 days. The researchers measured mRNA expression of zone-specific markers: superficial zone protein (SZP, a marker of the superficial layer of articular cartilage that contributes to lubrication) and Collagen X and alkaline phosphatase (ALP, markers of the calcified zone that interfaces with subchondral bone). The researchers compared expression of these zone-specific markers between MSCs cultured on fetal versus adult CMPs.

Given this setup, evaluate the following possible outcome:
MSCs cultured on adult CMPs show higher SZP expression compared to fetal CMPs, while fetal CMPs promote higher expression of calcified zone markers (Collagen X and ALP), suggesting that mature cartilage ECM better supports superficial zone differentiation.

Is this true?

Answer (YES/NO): NO